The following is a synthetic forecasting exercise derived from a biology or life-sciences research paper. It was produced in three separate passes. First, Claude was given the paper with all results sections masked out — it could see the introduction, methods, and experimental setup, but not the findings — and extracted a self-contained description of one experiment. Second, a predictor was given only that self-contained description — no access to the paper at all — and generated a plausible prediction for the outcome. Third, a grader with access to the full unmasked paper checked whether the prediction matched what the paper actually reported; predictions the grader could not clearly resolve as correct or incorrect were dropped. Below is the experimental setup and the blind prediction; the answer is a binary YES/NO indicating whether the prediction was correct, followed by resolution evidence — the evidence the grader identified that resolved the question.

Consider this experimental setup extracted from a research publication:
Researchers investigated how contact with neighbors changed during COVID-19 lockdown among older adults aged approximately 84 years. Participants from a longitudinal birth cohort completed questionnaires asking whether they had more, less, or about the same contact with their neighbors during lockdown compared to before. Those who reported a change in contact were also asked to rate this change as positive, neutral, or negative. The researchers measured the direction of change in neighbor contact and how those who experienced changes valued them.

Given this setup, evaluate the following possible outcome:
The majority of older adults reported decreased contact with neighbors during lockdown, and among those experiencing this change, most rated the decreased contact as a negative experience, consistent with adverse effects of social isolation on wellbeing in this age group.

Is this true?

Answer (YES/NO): NO